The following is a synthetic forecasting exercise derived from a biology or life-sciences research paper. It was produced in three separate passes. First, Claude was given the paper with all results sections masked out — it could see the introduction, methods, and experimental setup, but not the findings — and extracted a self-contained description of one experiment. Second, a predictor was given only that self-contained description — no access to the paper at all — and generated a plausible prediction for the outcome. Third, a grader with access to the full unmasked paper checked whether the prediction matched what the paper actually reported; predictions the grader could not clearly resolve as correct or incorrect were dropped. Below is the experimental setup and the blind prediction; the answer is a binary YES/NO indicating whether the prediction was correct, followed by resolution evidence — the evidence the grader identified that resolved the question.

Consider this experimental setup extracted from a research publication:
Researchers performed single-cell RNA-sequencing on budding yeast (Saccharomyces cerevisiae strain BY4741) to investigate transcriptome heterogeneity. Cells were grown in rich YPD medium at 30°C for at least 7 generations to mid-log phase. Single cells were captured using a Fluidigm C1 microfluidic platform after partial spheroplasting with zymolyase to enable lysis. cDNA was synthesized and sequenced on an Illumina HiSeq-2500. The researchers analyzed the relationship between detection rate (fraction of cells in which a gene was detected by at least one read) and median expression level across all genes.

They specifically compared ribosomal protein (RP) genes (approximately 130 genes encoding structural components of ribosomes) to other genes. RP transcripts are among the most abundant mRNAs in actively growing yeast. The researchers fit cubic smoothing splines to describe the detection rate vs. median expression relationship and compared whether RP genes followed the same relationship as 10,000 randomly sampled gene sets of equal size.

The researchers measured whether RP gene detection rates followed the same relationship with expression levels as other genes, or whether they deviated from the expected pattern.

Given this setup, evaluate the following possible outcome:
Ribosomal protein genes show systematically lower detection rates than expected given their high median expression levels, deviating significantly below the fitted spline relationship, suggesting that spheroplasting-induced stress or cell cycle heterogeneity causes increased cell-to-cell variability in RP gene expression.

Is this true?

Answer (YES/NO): NO